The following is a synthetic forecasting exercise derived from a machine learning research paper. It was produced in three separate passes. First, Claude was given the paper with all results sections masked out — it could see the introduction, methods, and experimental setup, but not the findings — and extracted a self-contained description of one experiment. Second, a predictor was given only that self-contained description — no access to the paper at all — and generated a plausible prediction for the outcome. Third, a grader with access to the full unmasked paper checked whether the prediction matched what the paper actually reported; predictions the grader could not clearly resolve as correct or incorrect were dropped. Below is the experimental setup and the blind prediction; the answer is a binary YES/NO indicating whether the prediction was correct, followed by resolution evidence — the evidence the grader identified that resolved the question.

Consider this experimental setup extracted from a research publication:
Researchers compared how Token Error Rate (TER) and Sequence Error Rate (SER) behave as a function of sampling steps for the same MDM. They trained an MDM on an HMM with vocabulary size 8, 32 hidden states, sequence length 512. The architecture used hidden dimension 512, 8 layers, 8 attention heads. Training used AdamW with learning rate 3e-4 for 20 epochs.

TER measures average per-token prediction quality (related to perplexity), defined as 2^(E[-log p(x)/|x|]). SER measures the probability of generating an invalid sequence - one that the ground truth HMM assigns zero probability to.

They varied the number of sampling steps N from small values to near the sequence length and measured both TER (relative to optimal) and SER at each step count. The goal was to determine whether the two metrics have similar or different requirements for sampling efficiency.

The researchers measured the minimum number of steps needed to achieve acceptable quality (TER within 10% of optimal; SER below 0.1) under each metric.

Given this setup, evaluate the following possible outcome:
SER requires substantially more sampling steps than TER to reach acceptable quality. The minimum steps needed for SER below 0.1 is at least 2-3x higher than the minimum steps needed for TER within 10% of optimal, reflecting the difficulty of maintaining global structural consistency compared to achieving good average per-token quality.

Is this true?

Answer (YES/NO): YES